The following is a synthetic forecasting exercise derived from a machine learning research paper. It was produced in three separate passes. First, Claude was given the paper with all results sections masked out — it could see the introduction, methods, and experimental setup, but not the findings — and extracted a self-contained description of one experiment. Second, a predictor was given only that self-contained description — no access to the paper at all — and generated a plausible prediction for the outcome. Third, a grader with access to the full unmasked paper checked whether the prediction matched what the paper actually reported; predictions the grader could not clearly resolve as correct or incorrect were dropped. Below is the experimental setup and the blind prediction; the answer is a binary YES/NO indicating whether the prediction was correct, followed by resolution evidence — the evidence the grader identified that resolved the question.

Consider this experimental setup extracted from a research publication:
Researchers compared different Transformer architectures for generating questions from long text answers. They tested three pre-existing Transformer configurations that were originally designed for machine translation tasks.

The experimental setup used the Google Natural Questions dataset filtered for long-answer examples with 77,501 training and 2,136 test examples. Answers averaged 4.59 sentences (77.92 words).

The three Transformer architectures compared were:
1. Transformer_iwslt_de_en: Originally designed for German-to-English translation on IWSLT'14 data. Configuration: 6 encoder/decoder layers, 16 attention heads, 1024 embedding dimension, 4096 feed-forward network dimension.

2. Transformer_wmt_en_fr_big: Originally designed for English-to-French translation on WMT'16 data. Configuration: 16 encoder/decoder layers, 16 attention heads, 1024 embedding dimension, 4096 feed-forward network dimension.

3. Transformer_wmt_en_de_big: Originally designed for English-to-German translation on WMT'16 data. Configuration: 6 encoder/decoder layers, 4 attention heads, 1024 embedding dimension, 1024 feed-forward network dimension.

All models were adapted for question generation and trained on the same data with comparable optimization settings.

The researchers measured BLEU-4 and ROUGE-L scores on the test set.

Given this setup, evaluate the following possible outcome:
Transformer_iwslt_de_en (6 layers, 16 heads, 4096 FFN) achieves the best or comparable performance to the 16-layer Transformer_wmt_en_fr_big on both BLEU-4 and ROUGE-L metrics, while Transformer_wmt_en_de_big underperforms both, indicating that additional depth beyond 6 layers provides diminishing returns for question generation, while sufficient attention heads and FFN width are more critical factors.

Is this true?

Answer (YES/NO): NO